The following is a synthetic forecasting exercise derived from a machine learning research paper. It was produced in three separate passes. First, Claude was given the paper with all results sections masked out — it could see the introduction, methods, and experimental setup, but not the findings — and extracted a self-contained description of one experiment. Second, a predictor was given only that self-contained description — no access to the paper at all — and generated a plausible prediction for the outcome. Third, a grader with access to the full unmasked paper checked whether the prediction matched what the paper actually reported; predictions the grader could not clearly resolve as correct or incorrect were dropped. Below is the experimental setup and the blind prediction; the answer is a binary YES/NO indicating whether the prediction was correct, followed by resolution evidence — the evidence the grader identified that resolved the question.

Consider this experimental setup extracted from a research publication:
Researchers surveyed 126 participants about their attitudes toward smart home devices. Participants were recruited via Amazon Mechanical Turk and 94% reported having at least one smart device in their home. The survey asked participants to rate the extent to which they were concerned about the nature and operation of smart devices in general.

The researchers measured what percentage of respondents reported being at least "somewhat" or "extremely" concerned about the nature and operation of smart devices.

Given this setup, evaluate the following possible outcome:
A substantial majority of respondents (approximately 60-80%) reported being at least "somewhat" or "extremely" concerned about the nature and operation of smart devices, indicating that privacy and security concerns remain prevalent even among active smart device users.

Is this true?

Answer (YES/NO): NO